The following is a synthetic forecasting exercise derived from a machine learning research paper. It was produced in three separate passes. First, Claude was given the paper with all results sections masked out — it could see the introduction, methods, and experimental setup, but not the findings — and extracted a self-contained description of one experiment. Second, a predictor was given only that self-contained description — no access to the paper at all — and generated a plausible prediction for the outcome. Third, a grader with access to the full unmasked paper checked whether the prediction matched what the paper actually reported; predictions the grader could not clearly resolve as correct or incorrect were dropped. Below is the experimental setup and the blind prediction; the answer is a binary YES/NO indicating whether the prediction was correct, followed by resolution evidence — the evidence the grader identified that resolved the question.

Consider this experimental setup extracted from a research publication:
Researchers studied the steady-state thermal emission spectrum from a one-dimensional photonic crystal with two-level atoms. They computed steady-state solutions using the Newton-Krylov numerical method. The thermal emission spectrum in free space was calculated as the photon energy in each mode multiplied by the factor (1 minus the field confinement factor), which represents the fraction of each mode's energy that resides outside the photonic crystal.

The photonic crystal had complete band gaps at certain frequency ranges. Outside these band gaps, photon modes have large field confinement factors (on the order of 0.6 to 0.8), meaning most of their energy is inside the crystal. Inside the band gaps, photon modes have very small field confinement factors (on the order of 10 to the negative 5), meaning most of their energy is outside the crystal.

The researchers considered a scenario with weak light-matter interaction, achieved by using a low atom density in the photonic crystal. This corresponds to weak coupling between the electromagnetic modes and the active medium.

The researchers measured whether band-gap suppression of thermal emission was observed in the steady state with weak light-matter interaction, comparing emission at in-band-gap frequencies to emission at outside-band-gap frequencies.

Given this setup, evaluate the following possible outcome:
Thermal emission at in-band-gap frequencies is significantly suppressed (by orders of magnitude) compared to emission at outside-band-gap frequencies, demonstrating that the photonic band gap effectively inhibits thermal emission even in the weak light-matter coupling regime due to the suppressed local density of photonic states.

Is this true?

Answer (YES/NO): YES